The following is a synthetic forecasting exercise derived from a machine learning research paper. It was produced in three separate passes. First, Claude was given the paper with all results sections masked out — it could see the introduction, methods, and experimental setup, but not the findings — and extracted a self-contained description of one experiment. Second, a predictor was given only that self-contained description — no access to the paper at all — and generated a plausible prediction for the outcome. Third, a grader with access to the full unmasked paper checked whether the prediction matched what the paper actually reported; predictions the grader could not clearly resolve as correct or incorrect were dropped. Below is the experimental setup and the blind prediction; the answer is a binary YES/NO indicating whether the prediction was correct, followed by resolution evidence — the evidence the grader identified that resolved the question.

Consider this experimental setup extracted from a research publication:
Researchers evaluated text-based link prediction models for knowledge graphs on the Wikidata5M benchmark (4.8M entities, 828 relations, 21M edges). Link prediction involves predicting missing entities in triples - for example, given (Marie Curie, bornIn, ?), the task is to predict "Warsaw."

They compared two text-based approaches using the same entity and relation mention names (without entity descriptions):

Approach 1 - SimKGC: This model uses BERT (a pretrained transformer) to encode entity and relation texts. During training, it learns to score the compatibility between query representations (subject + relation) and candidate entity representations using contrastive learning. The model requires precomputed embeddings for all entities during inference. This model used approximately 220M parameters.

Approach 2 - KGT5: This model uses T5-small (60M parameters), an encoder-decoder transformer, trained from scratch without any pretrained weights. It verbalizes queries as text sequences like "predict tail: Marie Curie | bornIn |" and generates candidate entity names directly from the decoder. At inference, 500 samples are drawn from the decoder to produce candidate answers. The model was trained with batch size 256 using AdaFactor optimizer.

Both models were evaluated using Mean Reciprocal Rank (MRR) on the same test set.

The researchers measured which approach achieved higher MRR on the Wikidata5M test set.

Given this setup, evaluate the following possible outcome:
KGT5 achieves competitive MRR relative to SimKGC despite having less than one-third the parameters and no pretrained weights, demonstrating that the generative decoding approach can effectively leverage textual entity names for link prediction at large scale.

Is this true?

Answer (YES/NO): NO